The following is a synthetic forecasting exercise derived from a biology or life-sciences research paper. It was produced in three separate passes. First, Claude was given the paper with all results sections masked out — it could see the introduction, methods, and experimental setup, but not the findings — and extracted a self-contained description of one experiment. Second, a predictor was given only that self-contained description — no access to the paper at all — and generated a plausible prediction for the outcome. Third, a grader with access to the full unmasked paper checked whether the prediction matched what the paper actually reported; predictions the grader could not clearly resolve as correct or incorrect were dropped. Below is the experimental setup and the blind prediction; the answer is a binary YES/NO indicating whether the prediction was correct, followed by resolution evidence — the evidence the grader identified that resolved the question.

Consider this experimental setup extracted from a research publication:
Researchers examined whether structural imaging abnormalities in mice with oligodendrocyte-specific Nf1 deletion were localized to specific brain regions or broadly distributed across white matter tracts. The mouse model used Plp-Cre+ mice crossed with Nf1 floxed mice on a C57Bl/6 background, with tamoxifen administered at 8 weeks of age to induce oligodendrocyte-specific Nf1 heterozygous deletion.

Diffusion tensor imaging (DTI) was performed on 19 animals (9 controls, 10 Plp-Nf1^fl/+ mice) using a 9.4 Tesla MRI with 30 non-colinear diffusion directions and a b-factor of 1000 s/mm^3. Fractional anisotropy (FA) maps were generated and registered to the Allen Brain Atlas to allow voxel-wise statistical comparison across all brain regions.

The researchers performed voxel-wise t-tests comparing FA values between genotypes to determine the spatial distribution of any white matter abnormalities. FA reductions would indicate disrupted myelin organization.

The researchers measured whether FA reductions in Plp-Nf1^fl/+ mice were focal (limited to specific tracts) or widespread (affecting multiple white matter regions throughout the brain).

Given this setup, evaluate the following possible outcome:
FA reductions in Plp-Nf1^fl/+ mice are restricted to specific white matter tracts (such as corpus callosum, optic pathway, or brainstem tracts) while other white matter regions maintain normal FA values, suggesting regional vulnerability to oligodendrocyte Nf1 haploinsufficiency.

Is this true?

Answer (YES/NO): NO